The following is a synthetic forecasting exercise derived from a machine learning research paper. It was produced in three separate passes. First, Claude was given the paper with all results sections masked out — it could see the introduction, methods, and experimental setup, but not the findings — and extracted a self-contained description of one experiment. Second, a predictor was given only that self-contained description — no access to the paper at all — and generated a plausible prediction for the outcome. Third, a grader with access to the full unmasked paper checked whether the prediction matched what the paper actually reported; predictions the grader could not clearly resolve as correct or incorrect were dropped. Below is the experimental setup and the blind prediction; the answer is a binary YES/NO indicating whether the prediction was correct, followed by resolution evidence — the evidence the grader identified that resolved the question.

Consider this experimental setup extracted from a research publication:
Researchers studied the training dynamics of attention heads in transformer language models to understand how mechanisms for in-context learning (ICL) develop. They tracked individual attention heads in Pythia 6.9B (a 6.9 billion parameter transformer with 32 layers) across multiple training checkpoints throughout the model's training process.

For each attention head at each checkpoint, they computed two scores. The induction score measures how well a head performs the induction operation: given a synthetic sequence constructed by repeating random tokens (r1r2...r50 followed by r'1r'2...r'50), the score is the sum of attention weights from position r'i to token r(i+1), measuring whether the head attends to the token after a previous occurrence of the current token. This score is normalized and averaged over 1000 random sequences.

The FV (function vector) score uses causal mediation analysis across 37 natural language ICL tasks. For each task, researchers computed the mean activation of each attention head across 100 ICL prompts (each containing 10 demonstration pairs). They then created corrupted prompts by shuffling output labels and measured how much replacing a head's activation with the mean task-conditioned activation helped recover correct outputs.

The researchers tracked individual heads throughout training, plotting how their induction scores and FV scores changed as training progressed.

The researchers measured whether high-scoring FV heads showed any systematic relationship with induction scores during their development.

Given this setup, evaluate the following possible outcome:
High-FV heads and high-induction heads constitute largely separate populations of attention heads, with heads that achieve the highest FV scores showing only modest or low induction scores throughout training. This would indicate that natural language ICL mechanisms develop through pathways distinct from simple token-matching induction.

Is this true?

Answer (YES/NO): NO